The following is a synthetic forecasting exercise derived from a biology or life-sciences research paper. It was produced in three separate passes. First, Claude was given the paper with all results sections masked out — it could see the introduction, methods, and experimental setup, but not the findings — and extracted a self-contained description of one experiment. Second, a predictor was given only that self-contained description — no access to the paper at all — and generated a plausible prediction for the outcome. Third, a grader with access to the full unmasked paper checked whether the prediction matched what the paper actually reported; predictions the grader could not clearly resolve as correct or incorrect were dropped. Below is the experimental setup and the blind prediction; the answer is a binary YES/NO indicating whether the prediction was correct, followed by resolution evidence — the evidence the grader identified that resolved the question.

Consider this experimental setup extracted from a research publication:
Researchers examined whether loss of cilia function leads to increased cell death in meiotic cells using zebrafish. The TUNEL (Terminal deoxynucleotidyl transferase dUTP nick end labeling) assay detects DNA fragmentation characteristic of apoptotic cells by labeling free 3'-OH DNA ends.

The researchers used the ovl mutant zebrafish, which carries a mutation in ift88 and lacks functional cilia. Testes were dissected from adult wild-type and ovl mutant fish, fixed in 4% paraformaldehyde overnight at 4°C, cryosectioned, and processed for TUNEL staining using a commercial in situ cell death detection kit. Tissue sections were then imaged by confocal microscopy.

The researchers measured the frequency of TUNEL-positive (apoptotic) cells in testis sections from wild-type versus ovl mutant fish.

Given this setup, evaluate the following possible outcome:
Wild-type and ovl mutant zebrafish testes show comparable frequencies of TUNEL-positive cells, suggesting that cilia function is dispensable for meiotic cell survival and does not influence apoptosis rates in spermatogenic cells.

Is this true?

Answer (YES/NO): NO